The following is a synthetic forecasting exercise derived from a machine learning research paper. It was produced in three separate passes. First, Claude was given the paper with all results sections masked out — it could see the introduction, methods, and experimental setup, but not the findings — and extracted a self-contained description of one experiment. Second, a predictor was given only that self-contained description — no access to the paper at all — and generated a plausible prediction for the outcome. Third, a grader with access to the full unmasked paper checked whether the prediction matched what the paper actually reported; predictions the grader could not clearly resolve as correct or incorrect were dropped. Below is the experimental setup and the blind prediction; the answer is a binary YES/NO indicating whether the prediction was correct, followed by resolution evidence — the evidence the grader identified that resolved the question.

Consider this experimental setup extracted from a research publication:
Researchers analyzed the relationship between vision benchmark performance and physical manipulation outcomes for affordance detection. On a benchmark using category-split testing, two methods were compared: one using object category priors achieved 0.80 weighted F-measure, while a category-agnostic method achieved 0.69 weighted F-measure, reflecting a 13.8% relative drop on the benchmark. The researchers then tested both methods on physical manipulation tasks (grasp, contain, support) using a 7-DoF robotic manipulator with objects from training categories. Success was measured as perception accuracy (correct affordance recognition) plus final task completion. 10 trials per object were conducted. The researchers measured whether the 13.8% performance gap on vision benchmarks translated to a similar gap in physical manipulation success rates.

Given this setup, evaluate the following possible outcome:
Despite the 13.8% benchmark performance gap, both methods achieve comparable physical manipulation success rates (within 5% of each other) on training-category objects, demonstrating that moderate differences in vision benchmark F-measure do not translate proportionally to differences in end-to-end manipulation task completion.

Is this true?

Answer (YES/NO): YES